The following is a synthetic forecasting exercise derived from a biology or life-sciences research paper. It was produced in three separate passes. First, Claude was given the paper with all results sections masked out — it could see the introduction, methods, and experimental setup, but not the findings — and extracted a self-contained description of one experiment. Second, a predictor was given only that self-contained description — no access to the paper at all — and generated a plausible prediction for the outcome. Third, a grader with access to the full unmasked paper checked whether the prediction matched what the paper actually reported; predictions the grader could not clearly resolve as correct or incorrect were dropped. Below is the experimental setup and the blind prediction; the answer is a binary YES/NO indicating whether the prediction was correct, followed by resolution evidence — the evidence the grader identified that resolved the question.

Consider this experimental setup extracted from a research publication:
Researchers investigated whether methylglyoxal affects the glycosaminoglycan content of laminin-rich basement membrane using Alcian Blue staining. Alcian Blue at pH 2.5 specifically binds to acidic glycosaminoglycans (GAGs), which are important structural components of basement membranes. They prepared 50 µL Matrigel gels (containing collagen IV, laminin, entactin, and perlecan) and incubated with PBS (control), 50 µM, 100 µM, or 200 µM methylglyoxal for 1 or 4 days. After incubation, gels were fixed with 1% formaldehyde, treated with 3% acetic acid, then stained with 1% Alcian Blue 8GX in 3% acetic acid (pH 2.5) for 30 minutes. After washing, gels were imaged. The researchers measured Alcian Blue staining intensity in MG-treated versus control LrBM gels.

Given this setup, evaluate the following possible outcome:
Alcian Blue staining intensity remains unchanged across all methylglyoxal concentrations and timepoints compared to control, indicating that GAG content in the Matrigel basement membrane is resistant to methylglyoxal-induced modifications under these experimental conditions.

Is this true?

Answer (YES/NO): NO